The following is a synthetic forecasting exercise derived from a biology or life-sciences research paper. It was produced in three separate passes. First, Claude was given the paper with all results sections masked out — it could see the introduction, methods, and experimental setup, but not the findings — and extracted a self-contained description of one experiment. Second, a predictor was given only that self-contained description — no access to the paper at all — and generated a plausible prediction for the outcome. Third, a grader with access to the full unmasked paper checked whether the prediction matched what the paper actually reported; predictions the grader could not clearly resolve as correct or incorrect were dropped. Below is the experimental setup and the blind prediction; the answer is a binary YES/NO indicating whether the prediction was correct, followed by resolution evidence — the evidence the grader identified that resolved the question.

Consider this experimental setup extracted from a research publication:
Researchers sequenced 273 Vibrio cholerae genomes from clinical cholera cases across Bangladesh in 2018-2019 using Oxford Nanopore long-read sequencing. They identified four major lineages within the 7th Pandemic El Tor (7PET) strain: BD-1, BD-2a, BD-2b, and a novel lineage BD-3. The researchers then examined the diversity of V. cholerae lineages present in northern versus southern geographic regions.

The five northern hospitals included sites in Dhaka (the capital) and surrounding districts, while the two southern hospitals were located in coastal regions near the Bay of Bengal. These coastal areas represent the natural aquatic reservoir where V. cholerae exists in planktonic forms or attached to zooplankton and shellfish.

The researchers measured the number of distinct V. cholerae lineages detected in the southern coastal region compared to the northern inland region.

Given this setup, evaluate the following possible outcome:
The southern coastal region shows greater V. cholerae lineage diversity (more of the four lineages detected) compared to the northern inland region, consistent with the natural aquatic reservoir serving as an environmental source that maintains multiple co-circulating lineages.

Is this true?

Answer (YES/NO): YES